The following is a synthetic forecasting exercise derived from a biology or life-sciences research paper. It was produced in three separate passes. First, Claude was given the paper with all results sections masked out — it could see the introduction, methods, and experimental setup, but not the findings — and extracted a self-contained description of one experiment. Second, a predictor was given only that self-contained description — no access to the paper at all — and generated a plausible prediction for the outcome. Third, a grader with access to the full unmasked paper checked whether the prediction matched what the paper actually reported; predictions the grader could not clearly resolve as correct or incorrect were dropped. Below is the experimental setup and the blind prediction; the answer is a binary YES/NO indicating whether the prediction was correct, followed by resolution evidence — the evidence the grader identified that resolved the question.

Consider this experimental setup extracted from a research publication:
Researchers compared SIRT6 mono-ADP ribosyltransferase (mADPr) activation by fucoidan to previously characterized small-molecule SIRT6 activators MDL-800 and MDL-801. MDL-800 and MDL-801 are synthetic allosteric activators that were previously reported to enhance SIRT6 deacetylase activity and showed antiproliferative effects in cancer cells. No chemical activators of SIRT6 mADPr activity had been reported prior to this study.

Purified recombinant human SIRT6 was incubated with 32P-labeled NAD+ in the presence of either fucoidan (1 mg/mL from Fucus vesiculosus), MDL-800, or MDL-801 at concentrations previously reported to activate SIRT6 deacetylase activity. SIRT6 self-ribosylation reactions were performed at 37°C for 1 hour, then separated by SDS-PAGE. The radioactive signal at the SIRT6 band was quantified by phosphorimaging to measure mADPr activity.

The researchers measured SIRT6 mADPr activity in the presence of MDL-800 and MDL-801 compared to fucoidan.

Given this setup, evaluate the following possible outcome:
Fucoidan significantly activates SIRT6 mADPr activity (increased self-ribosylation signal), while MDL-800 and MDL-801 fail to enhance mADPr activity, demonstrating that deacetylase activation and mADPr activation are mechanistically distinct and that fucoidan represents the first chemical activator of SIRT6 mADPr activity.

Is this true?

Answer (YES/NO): YES